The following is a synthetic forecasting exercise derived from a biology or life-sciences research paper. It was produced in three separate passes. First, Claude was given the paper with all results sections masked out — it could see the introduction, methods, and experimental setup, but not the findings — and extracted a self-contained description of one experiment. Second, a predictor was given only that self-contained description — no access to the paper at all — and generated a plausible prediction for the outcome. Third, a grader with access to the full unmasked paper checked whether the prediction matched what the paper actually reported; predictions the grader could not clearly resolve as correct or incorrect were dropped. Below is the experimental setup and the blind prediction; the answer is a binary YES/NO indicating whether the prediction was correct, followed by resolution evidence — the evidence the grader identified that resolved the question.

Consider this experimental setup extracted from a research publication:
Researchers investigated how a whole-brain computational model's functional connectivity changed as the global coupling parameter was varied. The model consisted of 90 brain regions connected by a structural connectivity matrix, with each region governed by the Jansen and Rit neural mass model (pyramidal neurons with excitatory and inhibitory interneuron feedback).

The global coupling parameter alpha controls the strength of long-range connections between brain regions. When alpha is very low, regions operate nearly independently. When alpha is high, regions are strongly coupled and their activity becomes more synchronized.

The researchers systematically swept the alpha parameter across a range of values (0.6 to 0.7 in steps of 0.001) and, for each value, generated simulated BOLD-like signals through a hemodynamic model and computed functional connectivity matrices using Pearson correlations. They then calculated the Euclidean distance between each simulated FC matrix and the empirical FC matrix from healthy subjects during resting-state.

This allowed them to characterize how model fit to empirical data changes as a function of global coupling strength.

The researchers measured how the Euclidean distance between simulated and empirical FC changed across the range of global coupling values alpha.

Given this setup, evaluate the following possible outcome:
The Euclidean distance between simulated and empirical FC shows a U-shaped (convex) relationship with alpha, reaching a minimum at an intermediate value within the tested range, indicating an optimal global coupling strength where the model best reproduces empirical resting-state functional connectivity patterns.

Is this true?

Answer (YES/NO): YES